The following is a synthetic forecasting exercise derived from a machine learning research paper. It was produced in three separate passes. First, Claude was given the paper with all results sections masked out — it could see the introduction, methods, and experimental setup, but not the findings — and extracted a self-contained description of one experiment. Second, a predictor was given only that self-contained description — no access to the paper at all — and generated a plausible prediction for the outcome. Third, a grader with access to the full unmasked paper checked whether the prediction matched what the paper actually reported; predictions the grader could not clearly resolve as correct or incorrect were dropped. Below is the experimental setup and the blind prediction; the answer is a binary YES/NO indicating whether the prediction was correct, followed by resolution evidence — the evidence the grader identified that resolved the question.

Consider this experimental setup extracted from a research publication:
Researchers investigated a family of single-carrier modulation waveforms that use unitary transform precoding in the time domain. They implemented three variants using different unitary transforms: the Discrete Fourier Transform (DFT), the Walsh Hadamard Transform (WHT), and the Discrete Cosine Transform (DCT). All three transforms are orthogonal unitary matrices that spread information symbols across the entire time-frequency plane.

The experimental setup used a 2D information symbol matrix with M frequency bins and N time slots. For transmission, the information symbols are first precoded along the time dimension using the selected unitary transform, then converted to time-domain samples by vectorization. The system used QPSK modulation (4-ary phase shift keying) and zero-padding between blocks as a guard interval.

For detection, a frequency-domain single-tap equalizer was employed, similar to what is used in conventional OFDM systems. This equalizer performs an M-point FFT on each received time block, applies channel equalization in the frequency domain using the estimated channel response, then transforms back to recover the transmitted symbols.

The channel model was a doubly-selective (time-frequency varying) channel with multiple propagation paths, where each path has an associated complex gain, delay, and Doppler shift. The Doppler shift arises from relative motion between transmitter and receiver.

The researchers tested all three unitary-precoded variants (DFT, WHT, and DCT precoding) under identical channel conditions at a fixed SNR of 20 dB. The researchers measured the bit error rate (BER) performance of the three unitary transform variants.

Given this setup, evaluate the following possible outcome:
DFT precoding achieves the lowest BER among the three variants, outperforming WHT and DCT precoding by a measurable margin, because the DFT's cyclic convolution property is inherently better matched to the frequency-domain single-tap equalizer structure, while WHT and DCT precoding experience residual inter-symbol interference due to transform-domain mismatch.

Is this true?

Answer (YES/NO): NO